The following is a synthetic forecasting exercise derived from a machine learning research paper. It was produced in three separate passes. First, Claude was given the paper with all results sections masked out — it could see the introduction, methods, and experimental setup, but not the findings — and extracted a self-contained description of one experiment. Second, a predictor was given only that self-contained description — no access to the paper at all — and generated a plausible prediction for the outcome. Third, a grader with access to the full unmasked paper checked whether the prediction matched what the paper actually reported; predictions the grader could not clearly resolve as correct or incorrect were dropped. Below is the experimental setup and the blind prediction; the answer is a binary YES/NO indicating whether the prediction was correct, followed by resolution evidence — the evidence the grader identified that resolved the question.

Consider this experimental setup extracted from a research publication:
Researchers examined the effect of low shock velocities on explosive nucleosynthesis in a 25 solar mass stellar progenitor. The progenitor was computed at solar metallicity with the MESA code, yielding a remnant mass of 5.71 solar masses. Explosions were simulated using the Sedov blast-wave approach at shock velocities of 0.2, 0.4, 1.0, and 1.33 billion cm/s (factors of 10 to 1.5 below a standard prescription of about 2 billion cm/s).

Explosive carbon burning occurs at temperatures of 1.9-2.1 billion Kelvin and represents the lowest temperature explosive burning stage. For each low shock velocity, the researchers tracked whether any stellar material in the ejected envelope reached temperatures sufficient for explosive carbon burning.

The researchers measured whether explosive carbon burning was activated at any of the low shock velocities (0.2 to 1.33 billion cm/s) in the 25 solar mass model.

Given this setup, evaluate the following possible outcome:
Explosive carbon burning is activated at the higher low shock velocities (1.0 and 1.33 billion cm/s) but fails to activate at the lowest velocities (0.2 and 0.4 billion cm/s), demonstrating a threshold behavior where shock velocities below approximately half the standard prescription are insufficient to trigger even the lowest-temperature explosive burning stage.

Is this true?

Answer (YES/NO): NO